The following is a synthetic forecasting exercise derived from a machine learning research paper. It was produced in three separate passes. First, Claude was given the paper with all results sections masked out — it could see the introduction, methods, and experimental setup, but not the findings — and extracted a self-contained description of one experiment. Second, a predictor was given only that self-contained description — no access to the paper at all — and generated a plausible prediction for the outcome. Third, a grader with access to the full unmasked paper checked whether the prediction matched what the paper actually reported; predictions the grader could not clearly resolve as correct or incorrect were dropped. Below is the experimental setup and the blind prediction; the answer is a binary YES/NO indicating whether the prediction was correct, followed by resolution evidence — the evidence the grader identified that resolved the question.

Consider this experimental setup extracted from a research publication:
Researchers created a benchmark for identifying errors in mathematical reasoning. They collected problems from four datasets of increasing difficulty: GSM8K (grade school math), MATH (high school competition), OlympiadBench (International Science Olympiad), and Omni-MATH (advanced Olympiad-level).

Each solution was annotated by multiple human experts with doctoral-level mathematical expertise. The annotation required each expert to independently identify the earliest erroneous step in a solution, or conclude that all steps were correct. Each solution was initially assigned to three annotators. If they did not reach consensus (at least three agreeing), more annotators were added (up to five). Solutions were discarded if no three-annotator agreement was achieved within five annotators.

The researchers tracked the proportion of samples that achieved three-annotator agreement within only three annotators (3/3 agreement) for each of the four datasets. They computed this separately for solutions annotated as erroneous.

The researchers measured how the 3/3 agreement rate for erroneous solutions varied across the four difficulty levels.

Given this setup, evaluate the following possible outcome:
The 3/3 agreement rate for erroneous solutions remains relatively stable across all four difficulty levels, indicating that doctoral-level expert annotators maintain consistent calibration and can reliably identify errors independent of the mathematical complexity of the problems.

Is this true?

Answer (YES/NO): NO